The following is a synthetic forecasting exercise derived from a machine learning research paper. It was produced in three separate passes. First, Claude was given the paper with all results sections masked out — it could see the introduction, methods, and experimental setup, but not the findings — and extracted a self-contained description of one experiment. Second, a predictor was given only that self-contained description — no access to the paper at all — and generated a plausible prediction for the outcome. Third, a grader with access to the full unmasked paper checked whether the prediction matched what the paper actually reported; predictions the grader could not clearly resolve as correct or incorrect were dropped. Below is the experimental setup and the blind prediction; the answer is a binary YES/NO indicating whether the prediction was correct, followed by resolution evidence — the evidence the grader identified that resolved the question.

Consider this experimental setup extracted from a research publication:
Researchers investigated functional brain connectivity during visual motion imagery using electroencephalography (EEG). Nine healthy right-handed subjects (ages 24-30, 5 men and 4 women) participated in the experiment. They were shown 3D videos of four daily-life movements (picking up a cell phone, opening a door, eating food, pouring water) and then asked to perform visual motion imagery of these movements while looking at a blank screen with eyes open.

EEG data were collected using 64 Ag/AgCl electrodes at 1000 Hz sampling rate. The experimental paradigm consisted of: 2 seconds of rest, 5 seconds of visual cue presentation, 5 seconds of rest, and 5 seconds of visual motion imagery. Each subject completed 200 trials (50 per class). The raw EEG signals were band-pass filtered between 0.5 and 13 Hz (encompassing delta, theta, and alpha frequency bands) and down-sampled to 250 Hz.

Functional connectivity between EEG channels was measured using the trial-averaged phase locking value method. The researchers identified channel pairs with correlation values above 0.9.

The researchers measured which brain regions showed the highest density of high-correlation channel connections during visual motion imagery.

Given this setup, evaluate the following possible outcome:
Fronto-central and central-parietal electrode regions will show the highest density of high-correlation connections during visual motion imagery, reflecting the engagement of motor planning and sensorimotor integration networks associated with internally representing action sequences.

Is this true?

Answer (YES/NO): NO